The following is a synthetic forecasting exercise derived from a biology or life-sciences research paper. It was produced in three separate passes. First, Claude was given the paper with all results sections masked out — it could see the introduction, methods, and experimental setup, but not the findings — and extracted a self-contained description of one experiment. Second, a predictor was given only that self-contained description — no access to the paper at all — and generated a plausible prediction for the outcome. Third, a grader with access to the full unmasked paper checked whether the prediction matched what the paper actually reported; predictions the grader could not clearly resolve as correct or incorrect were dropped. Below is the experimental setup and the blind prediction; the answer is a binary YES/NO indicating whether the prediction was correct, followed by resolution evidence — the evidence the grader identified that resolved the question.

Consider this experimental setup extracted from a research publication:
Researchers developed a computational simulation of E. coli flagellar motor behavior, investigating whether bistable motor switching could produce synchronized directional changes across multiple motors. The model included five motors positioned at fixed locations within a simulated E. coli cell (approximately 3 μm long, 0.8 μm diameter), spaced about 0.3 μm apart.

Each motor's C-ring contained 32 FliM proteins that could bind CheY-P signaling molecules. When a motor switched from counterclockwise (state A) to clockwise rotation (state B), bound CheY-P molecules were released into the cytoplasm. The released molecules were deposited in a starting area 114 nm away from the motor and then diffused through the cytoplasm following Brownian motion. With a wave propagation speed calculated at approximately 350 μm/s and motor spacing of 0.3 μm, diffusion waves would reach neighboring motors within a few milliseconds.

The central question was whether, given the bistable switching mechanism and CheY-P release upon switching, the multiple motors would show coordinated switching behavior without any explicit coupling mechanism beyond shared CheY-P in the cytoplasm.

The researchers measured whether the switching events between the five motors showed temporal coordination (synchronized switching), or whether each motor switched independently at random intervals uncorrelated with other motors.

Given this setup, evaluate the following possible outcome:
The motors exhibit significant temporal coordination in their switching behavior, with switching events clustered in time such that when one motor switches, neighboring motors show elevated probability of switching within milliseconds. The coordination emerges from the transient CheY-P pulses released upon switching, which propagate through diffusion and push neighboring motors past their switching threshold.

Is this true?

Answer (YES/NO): YES